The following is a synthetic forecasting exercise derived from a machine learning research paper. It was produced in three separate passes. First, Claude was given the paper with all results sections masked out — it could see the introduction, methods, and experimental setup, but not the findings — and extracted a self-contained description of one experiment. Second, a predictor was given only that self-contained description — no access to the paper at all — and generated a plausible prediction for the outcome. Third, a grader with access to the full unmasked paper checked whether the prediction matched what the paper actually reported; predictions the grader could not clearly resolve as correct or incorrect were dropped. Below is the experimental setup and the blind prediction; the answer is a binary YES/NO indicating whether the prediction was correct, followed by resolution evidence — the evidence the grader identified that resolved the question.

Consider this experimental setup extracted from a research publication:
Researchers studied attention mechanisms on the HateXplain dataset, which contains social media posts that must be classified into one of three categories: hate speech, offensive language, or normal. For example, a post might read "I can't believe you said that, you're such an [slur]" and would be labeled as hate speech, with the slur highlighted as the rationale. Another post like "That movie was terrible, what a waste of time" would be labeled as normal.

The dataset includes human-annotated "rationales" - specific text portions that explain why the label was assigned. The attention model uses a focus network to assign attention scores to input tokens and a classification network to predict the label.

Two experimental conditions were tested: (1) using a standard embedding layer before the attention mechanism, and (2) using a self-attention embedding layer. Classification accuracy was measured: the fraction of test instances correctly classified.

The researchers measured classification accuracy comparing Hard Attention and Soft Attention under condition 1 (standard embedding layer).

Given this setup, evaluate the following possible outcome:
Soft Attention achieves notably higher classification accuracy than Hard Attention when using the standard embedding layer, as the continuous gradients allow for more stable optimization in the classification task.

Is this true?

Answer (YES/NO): NO